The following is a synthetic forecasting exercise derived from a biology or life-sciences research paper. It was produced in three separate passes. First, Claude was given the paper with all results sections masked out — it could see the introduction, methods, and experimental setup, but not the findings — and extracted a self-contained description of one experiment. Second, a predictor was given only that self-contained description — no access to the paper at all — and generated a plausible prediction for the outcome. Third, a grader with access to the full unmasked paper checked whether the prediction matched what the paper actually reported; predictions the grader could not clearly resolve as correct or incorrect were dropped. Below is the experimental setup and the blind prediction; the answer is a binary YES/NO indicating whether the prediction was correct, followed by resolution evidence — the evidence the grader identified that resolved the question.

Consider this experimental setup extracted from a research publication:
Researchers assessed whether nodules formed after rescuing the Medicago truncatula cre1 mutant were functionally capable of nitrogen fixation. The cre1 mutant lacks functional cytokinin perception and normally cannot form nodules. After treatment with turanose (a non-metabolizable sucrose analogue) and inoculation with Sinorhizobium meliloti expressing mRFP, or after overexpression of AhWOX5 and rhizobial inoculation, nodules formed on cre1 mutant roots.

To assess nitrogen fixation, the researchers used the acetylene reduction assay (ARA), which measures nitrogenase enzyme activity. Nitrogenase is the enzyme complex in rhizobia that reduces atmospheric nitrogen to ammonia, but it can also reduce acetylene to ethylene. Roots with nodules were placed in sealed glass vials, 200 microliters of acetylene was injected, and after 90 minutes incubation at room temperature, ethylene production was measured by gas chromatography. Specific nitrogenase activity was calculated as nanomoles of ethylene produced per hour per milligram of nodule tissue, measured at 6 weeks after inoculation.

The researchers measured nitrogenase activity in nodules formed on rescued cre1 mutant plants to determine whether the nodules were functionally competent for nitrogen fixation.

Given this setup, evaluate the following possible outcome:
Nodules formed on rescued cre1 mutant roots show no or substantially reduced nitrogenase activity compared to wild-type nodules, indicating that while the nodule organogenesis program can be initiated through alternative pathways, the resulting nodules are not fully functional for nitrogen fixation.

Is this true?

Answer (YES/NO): NO